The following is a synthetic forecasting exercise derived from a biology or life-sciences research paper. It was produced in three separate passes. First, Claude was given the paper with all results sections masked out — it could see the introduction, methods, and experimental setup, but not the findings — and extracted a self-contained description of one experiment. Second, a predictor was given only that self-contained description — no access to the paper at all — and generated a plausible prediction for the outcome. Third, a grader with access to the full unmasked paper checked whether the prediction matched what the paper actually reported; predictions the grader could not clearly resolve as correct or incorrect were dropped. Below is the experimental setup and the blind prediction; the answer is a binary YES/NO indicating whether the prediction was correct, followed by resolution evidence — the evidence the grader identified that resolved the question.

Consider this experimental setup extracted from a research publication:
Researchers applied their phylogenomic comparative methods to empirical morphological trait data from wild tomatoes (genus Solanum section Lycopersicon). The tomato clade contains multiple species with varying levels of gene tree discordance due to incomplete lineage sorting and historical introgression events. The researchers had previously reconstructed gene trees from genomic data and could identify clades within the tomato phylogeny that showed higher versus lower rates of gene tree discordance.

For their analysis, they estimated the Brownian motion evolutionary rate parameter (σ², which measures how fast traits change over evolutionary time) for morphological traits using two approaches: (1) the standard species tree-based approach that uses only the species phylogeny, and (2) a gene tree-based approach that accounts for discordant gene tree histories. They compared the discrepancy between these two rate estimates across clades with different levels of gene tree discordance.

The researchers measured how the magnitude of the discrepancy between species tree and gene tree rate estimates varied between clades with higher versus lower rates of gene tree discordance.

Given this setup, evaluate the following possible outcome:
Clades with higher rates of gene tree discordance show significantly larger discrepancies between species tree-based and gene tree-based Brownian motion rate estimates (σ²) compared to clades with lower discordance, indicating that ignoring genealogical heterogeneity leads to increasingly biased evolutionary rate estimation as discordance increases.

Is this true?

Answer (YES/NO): YES